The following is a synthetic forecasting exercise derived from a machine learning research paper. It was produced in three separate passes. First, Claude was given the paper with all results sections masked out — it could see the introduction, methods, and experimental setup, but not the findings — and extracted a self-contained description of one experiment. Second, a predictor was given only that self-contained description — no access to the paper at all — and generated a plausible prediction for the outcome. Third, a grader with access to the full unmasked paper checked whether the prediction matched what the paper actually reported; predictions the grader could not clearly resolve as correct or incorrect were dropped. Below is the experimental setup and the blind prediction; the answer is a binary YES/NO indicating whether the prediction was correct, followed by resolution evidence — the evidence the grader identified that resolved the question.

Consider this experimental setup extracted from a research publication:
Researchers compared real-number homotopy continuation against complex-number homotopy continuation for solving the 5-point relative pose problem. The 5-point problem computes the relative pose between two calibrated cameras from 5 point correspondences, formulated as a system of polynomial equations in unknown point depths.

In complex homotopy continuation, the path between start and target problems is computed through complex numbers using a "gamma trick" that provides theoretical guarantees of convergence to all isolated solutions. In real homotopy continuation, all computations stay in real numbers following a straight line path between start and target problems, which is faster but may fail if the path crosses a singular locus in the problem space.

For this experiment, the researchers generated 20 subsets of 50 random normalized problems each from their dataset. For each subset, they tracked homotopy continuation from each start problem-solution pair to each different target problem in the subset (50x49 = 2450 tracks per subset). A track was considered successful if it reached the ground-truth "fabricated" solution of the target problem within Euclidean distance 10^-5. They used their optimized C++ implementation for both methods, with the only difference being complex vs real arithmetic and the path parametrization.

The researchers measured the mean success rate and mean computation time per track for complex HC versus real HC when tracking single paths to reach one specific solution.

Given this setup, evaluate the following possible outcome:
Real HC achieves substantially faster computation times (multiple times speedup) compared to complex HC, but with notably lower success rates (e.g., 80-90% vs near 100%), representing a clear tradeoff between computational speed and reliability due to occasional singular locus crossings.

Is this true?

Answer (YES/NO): NO